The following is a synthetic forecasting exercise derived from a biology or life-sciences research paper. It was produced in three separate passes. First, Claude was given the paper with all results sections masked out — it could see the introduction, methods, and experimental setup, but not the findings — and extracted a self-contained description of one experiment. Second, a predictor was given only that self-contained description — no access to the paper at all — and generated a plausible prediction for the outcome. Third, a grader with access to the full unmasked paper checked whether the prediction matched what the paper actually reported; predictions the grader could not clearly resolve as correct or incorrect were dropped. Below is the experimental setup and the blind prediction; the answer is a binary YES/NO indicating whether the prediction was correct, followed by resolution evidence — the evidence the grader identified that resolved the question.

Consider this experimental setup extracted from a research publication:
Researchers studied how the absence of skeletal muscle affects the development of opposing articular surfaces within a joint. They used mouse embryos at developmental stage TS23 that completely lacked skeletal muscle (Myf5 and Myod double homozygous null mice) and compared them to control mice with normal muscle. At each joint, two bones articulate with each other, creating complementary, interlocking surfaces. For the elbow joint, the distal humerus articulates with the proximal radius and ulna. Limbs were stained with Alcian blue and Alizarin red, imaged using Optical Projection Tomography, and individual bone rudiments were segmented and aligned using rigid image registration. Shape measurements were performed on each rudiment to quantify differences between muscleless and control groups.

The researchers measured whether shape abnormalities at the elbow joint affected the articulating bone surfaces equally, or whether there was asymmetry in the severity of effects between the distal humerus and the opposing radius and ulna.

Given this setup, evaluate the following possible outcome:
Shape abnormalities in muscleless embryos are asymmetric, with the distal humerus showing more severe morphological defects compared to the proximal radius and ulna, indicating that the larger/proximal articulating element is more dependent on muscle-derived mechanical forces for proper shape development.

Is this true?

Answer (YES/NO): YES